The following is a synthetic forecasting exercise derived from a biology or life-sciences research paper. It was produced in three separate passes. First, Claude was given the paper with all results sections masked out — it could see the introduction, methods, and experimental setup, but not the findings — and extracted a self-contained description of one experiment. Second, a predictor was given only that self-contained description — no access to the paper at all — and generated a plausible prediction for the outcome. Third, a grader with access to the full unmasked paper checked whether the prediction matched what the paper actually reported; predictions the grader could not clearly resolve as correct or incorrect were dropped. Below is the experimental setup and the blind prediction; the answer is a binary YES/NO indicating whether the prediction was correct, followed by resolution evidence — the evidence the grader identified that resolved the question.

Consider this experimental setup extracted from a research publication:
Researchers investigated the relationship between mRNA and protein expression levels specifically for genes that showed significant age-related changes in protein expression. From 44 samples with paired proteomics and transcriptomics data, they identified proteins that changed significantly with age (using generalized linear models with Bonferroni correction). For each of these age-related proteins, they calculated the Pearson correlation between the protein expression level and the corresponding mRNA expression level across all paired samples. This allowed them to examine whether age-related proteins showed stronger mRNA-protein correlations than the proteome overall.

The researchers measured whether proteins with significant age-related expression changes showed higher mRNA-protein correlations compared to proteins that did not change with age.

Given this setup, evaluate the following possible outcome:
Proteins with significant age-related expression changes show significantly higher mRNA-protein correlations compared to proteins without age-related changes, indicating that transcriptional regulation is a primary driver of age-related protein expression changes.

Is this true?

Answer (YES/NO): YES